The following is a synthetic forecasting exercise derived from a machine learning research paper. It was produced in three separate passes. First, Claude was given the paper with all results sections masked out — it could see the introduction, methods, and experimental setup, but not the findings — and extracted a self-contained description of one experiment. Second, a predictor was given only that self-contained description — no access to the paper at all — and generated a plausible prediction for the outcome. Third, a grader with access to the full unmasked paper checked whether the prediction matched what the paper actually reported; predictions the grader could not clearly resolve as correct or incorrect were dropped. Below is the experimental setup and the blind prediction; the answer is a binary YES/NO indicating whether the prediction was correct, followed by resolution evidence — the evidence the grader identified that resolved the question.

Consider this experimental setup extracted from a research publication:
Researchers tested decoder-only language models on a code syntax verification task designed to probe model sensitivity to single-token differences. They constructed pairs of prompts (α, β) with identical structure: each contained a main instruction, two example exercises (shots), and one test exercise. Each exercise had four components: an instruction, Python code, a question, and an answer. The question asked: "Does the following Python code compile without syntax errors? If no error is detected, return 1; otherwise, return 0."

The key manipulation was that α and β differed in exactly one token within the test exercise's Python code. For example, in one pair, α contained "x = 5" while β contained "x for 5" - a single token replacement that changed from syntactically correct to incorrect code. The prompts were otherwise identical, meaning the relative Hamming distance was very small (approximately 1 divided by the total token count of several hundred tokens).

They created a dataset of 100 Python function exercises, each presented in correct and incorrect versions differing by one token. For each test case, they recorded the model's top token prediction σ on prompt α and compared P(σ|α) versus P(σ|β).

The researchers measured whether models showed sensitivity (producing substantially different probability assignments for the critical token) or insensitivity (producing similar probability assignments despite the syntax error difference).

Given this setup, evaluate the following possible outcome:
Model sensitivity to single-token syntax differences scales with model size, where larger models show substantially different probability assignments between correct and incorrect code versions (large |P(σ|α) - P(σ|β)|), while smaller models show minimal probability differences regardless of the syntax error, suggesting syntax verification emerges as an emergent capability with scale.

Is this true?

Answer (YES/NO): NO